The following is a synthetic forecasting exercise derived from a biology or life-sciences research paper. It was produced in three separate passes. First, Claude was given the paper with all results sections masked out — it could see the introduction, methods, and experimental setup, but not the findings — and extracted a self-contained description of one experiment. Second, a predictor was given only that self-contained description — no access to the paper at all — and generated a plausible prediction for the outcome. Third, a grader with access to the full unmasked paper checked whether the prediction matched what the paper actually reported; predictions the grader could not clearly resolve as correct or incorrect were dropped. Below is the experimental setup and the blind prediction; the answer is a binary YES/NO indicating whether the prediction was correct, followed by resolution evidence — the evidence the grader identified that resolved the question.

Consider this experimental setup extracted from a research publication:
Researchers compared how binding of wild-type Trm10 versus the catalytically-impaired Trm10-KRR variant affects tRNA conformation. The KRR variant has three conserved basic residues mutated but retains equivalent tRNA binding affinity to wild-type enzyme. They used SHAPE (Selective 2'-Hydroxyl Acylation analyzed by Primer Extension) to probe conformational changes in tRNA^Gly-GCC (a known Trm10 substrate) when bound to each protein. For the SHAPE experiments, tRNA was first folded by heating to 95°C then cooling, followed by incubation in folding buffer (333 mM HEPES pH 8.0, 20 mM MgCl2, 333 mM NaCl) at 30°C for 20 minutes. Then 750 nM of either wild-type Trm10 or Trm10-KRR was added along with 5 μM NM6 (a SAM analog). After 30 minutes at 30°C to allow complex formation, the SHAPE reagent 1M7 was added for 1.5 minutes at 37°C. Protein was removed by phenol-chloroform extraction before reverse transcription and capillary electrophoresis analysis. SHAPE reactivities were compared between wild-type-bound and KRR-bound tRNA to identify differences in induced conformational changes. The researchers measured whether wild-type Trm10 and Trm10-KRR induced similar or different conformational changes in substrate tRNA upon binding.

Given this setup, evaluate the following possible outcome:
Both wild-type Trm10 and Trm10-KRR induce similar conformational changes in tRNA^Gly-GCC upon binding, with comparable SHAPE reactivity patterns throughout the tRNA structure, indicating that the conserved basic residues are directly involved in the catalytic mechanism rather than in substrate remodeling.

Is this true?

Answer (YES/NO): NO